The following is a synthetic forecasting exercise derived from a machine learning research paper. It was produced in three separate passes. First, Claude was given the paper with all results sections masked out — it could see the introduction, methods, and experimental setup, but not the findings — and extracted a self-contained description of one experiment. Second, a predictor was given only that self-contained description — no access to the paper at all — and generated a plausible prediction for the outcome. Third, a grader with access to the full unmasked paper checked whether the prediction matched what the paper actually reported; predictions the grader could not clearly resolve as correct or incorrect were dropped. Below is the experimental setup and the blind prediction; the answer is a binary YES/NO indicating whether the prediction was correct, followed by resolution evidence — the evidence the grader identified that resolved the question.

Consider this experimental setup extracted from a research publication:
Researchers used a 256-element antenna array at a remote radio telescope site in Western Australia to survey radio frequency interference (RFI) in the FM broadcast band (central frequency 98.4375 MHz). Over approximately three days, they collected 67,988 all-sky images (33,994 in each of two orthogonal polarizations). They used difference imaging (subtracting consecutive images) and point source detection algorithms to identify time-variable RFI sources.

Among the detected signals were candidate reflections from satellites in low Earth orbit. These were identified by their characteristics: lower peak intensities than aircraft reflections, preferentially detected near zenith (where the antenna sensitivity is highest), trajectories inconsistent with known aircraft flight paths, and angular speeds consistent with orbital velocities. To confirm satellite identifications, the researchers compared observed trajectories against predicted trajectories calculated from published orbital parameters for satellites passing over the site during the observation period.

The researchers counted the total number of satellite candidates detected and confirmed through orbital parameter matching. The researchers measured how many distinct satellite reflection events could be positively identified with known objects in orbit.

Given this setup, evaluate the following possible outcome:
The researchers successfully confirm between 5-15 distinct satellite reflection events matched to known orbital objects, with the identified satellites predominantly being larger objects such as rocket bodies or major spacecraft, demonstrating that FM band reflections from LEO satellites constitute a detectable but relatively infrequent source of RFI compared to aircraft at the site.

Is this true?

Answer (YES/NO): NO